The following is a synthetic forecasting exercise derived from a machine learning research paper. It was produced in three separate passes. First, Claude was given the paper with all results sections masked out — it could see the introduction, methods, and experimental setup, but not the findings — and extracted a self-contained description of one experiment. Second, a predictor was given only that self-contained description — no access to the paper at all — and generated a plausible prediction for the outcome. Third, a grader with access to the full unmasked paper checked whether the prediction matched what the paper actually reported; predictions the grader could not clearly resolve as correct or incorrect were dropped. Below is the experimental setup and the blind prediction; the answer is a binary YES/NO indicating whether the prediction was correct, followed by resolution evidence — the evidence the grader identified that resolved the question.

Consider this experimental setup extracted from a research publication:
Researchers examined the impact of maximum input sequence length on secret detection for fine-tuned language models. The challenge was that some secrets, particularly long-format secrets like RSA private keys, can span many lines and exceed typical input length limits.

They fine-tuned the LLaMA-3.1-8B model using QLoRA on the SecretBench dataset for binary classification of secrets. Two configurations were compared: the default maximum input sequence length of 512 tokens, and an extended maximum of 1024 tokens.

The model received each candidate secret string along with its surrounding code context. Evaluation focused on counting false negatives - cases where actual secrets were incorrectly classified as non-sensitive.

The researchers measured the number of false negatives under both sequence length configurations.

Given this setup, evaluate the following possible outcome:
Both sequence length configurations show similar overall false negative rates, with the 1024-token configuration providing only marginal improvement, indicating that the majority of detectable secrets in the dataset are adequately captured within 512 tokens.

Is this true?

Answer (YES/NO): NO